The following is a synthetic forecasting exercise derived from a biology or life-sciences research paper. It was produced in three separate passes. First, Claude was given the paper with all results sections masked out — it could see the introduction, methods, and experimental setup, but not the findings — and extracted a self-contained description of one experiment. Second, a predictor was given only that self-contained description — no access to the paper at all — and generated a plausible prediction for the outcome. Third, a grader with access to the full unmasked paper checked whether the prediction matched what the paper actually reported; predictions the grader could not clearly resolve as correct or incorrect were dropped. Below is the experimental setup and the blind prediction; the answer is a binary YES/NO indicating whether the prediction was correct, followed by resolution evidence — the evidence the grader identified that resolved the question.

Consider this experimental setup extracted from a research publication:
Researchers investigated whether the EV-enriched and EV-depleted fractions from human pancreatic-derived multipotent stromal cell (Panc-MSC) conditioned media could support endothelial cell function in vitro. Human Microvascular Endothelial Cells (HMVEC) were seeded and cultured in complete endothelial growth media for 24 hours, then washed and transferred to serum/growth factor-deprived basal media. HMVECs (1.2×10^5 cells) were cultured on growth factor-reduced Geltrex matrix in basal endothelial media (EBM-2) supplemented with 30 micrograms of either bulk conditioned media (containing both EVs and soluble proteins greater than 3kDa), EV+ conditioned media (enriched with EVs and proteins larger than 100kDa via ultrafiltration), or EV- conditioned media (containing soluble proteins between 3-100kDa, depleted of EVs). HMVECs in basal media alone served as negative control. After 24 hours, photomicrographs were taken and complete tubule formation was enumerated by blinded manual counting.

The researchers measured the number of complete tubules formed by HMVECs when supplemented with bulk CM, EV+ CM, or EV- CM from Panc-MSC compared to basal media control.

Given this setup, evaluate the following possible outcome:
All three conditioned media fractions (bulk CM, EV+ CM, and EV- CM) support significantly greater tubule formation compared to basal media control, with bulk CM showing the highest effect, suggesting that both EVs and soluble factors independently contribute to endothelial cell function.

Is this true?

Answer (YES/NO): NO